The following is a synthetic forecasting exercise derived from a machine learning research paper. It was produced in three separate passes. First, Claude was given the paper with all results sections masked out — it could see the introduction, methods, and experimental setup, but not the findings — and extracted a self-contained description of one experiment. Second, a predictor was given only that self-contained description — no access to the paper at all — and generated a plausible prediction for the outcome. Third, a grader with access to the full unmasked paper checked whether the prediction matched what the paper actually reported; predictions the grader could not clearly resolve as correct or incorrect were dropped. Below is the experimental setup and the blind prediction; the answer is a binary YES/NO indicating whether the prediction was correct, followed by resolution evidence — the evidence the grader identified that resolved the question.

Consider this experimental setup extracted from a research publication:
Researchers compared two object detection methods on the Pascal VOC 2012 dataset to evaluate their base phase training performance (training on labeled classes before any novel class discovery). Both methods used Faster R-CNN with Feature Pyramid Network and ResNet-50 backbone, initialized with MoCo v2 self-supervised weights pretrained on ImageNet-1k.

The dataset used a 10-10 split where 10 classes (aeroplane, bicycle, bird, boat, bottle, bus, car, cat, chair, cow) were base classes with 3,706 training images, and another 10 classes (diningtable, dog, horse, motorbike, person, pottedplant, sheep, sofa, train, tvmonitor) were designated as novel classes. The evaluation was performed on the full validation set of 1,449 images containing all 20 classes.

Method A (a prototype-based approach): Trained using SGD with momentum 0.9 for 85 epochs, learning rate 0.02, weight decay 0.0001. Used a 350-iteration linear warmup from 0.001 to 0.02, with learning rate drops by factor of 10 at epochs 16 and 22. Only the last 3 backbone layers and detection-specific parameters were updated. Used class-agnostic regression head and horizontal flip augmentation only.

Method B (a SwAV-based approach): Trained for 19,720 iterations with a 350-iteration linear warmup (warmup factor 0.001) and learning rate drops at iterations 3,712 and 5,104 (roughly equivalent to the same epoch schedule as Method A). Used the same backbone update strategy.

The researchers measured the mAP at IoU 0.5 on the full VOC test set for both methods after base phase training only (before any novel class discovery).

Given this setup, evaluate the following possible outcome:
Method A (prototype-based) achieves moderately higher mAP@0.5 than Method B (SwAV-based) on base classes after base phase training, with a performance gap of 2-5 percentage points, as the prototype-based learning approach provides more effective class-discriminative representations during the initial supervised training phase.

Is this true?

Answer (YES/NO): NO